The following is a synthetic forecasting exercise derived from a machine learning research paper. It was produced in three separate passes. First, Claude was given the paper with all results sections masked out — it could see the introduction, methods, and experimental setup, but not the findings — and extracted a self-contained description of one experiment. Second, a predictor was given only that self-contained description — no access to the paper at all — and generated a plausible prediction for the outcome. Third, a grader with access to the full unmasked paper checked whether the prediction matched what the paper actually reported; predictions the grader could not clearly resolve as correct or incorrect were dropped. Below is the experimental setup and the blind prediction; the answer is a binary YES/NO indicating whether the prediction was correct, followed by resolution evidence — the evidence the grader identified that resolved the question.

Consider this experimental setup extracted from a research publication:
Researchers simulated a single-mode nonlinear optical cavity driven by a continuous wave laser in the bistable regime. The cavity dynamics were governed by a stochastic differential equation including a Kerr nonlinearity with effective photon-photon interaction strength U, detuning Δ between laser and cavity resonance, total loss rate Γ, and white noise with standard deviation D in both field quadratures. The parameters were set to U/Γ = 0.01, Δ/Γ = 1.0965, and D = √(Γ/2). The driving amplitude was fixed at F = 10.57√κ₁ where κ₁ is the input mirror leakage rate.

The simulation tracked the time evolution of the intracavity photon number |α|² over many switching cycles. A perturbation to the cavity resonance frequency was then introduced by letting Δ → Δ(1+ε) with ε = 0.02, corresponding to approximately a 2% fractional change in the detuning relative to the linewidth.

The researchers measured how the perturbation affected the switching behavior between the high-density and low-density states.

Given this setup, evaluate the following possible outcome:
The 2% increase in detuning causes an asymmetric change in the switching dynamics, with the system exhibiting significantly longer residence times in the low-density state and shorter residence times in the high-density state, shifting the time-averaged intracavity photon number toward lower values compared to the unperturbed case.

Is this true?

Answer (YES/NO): YES